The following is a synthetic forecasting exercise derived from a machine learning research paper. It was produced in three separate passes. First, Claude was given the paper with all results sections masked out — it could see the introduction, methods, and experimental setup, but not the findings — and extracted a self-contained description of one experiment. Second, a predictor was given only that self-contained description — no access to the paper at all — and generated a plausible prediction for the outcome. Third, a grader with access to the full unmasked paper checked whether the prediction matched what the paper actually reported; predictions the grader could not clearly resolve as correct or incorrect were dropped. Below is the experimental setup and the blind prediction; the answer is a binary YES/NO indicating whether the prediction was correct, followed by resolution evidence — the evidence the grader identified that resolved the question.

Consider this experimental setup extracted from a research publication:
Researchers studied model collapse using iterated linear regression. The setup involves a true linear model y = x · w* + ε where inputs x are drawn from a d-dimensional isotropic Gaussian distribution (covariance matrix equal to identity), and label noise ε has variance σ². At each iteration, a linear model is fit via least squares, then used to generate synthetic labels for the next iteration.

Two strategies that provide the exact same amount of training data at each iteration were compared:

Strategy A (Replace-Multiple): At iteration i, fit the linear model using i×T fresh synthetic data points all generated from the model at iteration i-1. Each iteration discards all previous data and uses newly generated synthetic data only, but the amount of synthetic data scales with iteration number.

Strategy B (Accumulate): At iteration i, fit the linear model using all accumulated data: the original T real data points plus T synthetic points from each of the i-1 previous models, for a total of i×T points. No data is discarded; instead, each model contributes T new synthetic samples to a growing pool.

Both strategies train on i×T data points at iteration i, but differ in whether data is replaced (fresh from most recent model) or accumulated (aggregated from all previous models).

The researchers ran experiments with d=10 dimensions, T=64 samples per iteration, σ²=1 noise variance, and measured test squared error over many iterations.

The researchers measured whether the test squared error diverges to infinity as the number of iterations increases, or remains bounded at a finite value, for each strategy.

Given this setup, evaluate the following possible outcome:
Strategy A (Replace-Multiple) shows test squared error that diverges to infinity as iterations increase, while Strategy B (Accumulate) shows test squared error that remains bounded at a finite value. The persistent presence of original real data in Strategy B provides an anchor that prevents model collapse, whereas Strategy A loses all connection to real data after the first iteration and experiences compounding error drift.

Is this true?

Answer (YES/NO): YES